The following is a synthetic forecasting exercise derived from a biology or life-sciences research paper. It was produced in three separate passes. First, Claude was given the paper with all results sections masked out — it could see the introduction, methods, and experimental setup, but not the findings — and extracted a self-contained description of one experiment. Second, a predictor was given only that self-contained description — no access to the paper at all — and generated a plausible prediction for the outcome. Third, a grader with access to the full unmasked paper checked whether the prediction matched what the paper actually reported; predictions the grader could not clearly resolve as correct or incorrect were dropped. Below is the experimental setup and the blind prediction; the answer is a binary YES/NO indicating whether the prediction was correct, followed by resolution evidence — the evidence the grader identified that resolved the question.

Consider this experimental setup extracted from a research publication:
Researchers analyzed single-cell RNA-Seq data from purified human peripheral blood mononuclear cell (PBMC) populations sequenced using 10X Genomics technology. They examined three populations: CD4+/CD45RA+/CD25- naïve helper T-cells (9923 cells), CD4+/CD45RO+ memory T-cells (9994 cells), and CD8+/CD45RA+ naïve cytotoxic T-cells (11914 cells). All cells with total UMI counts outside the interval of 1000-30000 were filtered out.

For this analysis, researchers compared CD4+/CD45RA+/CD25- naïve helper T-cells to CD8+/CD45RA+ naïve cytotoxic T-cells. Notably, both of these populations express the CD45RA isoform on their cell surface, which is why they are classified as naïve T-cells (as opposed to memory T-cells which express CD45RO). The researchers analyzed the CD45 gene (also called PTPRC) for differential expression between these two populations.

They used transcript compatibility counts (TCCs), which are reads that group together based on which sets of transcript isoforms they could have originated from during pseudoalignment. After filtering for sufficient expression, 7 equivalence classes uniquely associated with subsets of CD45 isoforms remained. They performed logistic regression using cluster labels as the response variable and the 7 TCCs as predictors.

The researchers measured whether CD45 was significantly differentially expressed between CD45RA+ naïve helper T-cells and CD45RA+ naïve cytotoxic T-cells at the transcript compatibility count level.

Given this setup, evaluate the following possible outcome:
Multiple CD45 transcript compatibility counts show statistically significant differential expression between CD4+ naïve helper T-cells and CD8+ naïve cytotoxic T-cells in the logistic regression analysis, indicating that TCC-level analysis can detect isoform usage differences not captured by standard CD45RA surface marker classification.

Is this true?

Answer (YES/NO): NO